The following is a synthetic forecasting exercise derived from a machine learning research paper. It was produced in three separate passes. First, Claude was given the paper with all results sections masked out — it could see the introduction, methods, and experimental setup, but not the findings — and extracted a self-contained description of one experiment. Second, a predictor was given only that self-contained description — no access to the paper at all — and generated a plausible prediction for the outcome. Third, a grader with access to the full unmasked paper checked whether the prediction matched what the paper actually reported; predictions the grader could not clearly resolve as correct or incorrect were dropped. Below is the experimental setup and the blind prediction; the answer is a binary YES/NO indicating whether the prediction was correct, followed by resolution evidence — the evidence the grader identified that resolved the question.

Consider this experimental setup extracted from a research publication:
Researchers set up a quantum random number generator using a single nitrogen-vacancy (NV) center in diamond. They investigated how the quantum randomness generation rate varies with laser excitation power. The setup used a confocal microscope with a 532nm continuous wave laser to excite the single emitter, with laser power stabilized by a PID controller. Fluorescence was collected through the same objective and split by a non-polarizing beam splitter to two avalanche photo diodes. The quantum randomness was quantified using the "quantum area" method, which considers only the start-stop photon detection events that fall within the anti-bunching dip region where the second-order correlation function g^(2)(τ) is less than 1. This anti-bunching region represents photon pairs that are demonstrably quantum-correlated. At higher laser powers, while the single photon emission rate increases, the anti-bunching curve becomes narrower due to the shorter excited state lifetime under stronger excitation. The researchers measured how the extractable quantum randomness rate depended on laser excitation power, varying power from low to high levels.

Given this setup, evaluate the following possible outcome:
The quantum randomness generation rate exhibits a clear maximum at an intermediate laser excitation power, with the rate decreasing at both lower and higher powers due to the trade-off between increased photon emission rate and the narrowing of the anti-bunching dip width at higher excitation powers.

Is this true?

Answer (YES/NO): YES